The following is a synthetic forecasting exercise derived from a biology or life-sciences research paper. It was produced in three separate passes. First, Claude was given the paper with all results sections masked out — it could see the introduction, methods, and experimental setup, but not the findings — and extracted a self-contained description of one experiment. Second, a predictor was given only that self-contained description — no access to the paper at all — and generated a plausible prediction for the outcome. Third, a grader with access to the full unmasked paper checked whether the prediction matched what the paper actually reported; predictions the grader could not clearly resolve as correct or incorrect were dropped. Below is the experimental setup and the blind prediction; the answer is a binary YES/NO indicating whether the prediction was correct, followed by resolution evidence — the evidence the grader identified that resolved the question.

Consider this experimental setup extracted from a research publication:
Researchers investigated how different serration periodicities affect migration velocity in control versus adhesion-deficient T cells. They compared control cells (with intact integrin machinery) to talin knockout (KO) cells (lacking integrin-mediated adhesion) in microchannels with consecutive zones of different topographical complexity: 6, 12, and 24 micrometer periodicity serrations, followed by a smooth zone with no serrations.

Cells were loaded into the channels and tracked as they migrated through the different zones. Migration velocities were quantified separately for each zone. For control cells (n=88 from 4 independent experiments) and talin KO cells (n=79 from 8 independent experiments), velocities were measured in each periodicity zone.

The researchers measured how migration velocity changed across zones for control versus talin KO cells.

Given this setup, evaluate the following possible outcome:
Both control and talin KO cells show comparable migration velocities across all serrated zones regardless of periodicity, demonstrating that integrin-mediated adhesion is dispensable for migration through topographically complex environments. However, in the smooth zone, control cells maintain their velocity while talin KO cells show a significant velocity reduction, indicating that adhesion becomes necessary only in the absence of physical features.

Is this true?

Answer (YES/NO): NO